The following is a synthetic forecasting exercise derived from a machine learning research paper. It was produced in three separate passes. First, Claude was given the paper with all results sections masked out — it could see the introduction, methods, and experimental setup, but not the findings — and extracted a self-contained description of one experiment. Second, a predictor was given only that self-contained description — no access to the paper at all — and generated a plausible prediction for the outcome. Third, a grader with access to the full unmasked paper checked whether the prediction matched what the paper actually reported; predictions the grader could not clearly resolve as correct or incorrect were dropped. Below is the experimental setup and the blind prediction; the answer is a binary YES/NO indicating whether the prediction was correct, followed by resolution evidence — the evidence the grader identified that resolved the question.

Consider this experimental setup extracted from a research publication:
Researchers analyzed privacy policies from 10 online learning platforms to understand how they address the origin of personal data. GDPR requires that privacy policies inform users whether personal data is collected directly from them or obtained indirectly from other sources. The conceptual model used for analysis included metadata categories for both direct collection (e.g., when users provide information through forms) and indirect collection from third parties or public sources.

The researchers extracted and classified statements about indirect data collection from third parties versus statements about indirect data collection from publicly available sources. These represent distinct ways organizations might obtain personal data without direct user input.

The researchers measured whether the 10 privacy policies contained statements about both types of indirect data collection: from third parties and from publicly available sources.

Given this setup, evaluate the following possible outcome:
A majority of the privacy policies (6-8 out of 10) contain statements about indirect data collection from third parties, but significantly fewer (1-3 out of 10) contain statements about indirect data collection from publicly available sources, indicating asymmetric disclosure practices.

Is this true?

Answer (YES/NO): NO